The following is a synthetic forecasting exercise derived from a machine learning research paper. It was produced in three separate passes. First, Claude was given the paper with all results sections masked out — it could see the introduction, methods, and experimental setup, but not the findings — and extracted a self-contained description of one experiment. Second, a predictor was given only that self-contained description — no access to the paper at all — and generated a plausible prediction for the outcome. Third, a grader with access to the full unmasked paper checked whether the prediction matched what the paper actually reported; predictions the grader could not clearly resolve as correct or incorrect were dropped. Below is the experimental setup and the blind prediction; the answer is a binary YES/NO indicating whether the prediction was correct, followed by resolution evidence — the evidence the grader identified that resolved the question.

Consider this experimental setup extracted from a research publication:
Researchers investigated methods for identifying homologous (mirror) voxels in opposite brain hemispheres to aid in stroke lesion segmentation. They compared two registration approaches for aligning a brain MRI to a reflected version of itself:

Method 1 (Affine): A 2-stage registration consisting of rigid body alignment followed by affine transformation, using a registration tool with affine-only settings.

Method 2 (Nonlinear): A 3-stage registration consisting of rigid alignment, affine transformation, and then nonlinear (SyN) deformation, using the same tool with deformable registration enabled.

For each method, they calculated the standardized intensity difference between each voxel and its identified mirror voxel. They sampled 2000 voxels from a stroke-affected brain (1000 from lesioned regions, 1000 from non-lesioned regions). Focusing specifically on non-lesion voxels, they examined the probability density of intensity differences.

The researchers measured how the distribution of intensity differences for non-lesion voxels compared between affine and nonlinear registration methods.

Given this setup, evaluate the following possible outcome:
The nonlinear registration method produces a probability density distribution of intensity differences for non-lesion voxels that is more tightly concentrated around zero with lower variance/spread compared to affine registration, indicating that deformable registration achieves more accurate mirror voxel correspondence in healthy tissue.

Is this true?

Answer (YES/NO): YES